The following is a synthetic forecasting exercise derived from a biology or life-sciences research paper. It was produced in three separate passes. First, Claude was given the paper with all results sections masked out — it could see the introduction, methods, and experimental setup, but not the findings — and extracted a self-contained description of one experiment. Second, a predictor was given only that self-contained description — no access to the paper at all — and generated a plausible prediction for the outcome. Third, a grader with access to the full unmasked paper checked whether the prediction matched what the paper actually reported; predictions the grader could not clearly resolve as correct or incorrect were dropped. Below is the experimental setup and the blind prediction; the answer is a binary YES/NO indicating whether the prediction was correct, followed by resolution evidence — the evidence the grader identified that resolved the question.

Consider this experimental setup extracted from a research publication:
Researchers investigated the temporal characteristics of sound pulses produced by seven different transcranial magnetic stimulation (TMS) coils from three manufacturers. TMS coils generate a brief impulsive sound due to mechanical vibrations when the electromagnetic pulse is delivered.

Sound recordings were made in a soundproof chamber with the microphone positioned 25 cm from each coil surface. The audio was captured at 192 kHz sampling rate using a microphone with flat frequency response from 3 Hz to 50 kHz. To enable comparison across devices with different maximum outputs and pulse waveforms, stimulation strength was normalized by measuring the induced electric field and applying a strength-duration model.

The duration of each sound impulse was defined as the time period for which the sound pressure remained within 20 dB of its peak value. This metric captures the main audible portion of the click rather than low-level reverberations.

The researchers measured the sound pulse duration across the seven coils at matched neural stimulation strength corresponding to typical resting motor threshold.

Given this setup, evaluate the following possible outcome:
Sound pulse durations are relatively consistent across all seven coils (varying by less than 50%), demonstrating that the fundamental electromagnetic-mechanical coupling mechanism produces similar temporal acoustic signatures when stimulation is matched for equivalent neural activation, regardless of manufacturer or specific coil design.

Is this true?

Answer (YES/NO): NO